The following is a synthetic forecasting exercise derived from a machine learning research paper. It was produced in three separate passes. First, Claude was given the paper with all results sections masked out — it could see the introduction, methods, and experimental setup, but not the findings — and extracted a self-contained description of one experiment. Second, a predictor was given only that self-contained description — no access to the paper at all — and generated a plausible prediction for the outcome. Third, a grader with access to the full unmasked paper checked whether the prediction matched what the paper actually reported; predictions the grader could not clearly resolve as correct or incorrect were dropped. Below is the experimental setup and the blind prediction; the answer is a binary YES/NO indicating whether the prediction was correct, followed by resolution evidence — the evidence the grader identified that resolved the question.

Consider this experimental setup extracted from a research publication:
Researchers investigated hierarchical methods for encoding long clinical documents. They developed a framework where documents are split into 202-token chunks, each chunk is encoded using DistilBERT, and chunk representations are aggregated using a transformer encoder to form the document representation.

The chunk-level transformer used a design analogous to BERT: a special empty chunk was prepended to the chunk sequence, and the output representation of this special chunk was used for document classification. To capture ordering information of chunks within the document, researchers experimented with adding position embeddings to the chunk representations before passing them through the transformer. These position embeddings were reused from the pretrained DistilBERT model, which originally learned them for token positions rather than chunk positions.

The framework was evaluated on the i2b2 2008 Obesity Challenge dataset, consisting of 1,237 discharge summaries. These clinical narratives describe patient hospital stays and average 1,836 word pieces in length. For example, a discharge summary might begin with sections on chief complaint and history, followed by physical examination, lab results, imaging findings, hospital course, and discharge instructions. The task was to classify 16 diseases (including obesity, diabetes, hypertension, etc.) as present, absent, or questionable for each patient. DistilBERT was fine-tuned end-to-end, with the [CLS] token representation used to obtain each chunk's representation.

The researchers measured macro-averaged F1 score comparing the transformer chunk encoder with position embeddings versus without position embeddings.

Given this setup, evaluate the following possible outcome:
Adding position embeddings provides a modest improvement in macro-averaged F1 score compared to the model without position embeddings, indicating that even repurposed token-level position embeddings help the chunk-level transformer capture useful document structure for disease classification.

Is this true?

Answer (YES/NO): NO